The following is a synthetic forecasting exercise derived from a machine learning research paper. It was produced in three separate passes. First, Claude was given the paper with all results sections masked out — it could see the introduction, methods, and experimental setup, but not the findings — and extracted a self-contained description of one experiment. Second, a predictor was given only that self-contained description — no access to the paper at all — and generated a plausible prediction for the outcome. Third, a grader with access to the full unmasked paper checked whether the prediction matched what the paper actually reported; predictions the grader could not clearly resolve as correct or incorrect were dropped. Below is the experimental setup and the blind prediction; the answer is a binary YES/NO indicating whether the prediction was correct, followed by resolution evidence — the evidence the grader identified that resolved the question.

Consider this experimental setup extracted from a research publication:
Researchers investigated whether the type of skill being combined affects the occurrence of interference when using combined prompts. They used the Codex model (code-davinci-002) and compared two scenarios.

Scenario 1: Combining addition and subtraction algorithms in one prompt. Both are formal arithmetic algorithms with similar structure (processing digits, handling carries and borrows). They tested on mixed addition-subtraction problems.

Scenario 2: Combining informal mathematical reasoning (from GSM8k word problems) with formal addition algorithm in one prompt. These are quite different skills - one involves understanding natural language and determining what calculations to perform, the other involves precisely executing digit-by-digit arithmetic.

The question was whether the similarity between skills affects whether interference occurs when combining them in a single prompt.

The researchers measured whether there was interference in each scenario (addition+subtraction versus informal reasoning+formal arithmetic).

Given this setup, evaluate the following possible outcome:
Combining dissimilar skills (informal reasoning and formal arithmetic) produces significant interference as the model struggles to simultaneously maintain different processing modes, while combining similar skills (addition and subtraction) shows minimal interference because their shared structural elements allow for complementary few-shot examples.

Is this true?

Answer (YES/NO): YES